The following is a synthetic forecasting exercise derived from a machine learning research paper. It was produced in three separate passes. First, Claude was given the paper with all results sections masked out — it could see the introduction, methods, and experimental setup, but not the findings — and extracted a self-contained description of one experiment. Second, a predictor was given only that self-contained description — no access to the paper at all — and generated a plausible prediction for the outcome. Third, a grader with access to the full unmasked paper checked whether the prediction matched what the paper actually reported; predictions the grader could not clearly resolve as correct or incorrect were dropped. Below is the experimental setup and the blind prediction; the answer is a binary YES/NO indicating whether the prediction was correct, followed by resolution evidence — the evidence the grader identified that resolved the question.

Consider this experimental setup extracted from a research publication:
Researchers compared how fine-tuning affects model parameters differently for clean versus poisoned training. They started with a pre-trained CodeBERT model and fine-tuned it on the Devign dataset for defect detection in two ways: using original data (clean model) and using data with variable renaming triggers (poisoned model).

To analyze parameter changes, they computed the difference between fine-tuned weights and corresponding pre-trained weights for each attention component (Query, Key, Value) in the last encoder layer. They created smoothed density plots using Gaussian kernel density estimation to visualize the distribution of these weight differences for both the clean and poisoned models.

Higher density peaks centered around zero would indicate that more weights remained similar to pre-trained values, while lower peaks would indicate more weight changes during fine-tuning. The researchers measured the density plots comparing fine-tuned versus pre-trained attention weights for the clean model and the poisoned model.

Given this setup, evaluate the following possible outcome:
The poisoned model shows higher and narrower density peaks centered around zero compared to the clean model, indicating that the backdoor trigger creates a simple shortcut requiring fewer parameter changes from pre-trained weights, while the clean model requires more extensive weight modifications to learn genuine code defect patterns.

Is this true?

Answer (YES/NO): NO